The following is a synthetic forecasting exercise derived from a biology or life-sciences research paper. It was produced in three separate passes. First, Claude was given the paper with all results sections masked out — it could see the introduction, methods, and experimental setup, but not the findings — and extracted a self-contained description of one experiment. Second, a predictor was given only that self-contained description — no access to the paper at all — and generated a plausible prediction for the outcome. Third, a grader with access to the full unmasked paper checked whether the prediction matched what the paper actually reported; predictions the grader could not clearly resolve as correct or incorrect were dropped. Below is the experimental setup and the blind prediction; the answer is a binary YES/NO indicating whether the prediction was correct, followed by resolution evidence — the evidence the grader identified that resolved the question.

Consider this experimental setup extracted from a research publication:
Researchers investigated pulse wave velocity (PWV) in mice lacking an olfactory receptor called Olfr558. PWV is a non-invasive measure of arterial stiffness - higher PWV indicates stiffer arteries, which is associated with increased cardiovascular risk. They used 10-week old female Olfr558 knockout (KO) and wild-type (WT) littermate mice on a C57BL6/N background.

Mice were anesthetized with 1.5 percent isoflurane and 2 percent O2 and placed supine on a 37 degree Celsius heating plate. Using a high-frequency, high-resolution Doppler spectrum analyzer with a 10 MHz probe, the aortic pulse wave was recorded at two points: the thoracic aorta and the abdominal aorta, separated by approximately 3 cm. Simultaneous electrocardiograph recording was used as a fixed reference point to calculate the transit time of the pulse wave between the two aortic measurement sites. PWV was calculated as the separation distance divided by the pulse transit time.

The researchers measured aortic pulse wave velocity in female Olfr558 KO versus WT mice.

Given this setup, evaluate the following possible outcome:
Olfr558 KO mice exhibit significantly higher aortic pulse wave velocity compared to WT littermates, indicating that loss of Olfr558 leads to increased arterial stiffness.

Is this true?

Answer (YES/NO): YES